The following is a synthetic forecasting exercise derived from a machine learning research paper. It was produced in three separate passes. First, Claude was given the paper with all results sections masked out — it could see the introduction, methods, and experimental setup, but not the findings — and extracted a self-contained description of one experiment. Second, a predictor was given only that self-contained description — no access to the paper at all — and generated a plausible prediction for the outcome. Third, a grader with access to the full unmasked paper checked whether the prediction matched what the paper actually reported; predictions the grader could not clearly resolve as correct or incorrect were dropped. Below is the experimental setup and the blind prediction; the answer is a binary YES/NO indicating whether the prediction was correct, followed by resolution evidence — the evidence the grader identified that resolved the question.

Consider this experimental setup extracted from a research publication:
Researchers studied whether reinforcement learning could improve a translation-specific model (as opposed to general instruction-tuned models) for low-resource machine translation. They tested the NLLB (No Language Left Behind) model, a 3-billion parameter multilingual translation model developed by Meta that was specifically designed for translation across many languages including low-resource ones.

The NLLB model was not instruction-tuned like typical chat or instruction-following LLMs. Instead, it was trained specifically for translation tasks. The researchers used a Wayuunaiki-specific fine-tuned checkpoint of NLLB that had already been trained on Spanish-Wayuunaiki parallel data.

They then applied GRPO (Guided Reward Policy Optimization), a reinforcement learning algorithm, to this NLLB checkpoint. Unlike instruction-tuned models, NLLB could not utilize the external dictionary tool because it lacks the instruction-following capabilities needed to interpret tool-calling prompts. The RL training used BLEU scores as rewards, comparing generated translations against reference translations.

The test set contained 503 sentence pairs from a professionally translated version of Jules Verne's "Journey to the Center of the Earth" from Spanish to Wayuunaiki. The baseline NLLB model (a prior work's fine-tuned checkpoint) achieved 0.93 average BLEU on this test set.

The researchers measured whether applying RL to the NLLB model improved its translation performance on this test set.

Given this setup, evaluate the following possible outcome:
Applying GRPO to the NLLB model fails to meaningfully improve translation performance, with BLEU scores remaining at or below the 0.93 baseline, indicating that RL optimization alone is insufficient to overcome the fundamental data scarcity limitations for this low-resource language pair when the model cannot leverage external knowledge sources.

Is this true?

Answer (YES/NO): YES